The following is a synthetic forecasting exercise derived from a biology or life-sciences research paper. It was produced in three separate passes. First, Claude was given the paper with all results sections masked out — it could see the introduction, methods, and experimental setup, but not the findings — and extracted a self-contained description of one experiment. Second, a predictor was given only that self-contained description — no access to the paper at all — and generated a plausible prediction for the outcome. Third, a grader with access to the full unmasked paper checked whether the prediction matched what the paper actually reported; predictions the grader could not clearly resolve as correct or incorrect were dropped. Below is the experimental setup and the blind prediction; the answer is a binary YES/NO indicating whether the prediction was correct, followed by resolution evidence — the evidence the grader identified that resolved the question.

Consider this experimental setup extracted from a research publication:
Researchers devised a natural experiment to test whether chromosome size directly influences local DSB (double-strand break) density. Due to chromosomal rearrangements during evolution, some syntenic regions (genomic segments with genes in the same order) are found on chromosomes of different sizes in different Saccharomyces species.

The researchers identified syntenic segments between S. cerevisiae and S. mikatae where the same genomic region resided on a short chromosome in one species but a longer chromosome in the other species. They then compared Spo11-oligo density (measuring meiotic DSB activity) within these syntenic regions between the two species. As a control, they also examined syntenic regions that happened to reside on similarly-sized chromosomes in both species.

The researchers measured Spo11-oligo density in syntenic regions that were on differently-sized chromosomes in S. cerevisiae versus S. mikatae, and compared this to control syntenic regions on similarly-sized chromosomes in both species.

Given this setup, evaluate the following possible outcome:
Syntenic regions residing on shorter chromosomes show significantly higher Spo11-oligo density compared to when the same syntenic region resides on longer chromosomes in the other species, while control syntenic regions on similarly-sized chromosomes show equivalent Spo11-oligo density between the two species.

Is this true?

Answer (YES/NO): YES